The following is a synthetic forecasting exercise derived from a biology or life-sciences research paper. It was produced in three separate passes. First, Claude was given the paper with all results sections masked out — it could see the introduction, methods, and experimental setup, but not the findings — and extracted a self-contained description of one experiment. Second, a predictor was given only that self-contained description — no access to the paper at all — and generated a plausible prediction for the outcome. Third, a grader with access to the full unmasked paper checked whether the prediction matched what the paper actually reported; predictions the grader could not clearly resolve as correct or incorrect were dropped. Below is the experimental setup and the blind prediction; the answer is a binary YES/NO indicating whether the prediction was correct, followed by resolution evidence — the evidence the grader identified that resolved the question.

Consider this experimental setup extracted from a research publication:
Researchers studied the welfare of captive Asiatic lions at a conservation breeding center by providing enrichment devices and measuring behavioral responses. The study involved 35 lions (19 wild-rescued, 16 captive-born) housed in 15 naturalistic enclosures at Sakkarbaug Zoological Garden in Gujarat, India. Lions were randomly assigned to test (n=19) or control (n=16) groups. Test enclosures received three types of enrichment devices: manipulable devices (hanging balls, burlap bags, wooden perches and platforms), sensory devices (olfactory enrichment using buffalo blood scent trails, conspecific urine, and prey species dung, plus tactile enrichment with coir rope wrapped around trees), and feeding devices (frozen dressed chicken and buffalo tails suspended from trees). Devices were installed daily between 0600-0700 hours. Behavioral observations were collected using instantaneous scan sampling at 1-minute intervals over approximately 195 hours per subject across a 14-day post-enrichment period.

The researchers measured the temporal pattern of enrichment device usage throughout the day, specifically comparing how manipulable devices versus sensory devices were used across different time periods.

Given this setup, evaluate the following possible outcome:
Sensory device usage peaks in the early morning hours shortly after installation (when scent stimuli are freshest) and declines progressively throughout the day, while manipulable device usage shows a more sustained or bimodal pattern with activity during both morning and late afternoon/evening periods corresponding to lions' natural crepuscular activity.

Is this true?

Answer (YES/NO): NO